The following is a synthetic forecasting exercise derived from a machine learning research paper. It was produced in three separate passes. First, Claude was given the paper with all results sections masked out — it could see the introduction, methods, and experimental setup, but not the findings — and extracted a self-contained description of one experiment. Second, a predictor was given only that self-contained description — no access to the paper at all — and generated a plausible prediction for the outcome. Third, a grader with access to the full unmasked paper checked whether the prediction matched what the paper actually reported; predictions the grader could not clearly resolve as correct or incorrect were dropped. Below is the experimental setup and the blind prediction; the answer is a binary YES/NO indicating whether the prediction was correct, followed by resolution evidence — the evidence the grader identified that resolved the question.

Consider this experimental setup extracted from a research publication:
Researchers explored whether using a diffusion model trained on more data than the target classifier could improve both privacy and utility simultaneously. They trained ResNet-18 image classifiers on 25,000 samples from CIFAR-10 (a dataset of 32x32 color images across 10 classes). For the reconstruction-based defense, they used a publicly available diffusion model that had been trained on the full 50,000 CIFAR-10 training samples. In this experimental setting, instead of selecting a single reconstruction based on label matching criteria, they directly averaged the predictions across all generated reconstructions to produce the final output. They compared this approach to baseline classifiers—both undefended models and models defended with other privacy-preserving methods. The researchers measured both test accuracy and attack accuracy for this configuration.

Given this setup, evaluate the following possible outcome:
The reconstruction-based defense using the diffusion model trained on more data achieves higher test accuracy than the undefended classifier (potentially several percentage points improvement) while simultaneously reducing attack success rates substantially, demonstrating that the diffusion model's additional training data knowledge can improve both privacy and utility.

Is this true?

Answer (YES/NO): NO